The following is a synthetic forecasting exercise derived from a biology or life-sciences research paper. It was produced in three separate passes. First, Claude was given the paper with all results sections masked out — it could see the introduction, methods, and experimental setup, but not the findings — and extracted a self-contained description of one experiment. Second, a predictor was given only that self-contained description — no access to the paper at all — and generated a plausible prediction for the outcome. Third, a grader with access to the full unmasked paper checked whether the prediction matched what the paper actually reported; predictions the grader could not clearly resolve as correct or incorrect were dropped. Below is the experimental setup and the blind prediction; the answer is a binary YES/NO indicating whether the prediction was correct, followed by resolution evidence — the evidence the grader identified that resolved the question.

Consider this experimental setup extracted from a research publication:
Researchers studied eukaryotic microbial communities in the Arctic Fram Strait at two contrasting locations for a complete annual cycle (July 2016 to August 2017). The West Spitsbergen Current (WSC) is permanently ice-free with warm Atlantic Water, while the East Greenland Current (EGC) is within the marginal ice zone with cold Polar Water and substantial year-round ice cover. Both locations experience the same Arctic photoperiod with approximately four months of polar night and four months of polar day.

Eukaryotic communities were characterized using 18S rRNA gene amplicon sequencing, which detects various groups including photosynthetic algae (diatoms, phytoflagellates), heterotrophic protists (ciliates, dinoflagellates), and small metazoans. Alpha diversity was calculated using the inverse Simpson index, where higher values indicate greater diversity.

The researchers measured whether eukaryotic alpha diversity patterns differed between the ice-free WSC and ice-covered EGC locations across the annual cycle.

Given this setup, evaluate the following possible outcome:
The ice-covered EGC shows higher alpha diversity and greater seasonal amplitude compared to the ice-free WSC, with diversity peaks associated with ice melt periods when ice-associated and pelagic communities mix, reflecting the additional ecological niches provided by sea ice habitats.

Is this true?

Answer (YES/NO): NO